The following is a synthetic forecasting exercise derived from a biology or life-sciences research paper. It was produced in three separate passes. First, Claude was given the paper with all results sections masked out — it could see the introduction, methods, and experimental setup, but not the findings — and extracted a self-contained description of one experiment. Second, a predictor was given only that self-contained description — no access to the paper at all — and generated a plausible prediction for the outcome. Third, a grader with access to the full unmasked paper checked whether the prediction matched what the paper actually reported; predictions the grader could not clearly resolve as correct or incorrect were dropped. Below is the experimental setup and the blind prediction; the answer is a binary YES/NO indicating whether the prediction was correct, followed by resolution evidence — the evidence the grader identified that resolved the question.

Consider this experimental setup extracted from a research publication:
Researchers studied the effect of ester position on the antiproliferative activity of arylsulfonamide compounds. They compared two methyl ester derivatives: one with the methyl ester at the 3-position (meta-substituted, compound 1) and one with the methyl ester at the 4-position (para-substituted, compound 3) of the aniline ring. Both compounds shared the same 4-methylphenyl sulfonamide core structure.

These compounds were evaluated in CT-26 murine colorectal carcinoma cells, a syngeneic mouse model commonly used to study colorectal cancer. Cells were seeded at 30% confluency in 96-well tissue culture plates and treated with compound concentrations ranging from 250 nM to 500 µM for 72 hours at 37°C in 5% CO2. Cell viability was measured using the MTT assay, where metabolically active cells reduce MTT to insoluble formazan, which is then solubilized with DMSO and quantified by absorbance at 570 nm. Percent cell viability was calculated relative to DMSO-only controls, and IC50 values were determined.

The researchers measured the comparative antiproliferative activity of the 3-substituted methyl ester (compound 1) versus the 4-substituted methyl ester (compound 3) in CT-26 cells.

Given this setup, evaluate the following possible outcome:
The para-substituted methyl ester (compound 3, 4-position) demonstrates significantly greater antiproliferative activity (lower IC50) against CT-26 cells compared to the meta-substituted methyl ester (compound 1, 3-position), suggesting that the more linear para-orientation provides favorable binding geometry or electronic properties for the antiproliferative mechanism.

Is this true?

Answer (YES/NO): NO